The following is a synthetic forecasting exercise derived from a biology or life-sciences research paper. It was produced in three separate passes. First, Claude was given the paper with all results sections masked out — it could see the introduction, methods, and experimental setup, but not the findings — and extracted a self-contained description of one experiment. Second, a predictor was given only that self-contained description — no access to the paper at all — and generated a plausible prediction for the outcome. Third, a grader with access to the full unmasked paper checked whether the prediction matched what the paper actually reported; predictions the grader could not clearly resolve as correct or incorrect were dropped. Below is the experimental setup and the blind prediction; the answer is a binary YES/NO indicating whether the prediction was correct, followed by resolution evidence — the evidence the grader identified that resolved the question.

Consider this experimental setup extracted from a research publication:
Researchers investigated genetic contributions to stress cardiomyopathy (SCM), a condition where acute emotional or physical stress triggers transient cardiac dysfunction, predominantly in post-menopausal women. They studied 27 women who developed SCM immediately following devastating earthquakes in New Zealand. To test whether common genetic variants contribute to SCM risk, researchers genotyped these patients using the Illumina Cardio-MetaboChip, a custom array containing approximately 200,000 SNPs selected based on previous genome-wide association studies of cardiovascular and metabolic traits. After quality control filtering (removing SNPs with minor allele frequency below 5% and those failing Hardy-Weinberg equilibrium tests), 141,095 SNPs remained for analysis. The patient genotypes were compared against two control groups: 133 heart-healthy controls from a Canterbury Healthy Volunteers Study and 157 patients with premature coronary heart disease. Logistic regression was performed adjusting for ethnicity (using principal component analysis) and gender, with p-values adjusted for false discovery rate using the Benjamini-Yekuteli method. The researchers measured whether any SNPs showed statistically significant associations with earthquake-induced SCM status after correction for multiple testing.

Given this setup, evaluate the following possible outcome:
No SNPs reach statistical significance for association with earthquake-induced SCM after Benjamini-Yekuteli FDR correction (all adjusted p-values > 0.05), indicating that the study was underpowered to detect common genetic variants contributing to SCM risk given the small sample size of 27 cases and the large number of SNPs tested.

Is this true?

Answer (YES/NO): YES